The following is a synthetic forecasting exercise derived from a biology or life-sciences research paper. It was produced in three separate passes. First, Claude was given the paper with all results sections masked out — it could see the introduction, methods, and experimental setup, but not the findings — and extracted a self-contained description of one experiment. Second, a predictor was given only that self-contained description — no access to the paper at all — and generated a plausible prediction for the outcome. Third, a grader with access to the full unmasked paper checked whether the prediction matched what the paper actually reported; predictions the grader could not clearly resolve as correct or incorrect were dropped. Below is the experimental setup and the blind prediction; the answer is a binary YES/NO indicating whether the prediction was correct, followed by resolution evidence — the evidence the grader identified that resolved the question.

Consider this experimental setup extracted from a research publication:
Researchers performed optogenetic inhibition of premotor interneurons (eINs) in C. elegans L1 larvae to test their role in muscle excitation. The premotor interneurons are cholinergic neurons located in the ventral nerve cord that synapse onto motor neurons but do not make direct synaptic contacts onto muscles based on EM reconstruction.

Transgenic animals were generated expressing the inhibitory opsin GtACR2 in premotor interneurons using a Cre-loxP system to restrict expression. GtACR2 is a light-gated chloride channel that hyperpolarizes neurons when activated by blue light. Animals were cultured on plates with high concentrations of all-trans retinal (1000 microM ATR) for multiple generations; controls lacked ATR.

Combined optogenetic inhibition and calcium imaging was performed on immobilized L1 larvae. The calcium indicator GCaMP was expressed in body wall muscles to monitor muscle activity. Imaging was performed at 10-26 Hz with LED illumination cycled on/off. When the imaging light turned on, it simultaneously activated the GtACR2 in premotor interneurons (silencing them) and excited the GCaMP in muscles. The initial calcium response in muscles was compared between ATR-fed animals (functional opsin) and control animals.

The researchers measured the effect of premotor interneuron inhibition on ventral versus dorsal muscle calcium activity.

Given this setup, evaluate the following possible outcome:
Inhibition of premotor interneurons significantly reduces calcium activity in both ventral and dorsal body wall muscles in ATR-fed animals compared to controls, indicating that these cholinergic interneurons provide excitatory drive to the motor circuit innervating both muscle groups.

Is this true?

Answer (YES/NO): YES